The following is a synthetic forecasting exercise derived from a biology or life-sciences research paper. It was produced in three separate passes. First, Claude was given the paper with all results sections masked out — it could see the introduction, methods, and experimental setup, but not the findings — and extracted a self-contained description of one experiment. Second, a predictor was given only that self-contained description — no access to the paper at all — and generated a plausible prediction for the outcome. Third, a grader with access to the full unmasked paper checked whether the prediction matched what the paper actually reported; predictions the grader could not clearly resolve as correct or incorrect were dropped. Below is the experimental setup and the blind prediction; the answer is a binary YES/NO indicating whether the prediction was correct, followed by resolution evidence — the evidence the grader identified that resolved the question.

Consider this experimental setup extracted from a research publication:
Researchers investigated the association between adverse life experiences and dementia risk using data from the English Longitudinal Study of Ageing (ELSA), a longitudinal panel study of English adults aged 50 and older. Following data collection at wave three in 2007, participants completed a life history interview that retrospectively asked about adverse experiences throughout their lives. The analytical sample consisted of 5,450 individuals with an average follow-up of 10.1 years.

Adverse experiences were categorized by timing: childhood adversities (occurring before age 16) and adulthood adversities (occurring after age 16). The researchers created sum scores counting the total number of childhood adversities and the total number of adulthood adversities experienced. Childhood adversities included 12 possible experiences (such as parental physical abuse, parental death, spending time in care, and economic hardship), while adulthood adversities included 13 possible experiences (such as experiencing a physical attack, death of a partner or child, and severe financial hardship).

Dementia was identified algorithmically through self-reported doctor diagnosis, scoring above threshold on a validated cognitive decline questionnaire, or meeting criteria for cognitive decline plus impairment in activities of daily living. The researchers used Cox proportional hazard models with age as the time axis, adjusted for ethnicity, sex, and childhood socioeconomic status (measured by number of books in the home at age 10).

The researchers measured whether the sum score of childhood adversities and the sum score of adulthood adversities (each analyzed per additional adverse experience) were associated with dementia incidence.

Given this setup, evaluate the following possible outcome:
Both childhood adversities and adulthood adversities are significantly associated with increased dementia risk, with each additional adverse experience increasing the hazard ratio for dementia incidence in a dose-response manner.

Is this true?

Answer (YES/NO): NO